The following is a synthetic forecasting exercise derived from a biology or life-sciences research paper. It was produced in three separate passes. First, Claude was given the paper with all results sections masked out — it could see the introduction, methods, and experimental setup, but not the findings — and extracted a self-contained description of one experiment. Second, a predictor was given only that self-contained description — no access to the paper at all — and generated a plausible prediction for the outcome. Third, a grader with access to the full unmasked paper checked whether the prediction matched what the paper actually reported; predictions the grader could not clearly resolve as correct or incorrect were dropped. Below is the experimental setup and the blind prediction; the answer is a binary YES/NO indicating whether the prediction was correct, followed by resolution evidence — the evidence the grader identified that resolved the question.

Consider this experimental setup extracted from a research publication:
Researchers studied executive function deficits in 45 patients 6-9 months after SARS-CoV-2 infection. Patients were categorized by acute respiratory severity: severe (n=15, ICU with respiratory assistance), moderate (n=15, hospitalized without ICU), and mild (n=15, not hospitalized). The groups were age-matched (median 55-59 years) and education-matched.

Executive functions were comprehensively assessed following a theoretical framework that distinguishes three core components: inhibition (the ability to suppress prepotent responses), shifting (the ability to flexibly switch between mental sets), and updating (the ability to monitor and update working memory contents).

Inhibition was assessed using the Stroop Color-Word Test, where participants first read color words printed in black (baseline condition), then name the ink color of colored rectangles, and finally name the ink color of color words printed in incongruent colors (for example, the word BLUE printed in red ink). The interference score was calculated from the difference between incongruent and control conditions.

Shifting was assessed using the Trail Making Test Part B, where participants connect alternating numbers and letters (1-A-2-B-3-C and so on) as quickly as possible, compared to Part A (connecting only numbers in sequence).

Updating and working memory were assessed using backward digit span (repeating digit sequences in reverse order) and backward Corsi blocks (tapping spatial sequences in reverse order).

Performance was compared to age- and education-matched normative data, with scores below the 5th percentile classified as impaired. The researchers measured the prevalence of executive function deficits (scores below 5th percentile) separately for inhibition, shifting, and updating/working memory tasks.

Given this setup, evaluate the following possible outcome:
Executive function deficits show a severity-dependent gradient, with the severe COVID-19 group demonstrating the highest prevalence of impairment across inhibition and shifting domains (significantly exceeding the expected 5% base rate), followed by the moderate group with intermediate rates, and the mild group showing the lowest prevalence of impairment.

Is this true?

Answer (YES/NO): NO